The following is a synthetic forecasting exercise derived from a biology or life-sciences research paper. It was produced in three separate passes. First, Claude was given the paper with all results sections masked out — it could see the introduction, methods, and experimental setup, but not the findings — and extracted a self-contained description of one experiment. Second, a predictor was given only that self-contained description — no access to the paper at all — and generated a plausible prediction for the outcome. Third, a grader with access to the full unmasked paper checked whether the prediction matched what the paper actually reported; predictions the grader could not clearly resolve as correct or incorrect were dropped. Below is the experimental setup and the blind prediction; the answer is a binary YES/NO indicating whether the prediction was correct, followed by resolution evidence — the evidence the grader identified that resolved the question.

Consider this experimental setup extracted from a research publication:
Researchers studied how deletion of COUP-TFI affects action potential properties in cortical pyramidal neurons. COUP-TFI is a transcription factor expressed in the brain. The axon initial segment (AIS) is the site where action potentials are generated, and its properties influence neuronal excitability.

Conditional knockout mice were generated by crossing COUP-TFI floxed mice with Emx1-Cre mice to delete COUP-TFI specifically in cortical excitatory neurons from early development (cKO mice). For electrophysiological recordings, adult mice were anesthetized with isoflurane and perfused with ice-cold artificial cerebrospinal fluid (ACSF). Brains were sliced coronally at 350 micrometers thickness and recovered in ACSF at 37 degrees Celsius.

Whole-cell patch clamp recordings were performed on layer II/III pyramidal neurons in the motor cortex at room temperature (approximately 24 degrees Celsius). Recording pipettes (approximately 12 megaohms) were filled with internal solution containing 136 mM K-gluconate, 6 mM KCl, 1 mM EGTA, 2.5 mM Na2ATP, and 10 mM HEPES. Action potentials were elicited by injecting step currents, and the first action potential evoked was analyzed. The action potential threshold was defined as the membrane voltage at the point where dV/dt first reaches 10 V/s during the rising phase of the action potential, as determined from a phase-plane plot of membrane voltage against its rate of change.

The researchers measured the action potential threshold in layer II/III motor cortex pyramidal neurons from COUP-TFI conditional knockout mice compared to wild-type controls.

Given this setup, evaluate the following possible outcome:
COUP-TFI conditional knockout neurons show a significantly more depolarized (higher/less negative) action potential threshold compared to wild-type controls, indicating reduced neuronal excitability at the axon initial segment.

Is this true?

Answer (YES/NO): YES